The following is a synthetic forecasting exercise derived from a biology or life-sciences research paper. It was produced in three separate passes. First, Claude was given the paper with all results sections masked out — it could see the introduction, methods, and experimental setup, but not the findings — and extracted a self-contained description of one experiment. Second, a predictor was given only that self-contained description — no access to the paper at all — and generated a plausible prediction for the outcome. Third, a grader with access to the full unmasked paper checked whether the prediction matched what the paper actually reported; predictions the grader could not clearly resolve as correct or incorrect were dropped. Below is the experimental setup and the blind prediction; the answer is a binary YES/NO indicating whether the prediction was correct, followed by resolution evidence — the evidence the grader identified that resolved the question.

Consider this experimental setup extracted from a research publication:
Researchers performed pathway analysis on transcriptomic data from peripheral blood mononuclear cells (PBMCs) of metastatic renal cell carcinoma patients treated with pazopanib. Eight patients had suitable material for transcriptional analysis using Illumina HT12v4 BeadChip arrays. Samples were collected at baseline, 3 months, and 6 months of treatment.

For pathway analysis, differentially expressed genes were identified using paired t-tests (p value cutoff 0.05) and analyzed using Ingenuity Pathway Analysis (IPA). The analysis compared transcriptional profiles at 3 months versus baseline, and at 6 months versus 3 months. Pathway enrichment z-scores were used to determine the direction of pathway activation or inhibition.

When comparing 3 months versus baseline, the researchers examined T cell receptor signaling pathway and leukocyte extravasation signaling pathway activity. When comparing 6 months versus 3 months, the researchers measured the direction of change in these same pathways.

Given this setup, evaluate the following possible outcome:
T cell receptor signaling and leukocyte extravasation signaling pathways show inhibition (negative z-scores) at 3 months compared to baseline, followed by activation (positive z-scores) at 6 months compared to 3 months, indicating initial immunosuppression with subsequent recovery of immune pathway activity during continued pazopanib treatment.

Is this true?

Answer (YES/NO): NO